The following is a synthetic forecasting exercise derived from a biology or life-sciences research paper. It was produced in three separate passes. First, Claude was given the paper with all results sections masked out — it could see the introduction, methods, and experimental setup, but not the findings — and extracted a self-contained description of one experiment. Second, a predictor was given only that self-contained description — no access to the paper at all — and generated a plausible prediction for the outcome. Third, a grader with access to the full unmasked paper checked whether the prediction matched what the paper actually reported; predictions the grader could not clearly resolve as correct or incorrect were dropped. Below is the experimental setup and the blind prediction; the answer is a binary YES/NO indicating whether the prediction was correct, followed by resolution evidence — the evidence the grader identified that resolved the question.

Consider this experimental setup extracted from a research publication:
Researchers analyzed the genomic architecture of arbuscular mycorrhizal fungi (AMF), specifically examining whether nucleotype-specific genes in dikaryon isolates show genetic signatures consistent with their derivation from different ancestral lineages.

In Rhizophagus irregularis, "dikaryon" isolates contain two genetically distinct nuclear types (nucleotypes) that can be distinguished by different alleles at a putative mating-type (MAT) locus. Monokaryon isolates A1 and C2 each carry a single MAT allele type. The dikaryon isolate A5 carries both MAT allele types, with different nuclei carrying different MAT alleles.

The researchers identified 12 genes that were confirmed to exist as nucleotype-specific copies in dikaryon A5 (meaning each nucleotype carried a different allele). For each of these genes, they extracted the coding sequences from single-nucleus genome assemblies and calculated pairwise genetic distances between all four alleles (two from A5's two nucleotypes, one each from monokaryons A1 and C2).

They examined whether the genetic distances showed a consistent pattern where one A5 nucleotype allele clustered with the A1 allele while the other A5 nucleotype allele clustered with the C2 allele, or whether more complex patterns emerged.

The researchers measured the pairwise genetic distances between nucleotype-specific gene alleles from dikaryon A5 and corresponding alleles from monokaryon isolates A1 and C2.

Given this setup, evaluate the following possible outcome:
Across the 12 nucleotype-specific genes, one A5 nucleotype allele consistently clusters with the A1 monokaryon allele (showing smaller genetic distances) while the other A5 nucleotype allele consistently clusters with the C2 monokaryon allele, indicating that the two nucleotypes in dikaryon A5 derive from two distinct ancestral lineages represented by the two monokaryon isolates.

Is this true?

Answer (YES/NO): NO